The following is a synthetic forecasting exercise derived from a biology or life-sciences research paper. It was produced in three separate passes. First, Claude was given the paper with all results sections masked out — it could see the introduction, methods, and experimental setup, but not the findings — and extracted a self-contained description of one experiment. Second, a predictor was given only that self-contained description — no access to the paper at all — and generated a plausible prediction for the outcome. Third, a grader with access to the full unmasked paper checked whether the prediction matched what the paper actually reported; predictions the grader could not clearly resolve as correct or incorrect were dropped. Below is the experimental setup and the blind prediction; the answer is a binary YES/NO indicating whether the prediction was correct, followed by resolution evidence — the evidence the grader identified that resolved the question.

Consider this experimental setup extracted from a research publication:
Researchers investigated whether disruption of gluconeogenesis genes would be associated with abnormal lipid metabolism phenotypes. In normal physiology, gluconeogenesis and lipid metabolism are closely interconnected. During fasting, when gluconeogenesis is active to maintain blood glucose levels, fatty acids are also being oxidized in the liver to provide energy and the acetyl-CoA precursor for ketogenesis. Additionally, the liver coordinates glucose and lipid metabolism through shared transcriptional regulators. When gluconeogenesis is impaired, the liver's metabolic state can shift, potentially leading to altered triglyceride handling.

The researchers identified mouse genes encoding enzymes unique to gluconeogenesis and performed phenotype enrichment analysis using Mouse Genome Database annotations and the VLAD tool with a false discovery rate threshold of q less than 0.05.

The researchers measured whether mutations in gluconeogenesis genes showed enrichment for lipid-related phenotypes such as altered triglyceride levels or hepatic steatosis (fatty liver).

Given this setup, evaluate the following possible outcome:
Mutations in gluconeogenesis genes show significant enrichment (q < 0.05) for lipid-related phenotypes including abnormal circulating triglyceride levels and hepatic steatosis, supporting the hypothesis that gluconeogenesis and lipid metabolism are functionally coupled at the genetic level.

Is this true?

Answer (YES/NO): YES